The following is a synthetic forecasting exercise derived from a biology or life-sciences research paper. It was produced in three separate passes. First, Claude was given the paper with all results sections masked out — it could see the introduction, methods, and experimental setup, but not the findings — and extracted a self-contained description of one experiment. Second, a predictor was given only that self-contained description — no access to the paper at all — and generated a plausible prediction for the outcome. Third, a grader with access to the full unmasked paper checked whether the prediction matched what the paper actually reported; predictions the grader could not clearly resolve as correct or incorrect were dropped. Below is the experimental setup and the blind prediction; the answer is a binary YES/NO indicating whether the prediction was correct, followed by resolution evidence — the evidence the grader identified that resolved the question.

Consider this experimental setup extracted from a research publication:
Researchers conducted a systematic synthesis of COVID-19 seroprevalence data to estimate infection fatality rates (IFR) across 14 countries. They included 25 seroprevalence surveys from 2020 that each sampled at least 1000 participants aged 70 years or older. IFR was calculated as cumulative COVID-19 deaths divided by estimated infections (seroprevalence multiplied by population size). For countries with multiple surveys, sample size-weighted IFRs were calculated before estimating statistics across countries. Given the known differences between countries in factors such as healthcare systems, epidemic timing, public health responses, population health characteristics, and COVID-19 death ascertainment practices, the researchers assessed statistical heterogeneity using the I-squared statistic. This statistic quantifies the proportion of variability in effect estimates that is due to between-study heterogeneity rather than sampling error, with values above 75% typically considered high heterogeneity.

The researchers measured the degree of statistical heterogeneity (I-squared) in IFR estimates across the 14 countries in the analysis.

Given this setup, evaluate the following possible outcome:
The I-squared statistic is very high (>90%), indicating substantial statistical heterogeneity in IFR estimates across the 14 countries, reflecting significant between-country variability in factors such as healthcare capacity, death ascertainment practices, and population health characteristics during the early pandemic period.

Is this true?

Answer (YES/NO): YES